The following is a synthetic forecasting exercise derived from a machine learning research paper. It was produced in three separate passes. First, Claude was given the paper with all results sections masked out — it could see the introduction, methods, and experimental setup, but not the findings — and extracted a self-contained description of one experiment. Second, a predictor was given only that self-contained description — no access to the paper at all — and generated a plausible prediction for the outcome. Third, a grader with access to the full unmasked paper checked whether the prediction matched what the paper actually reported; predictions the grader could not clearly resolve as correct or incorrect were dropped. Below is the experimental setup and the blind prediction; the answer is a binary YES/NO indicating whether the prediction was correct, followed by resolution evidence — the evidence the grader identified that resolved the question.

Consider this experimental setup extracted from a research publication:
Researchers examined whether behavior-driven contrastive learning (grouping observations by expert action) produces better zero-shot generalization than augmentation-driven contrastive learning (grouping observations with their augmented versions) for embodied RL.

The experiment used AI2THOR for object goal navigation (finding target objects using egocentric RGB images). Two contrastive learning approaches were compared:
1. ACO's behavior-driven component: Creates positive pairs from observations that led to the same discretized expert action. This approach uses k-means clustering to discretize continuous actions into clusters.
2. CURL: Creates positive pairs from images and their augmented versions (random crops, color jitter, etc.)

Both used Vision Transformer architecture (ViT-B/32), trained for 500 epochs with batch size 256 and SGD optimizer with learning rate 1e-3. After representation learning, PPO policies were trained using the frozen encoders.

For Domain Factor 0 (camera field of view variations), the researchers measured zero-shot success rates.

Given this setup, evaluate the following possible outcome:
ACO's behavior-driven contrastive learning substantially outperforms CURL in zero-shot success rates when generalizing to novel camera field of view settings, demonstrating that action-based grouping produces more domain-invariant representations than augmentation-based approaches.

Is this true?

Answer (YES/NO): YES